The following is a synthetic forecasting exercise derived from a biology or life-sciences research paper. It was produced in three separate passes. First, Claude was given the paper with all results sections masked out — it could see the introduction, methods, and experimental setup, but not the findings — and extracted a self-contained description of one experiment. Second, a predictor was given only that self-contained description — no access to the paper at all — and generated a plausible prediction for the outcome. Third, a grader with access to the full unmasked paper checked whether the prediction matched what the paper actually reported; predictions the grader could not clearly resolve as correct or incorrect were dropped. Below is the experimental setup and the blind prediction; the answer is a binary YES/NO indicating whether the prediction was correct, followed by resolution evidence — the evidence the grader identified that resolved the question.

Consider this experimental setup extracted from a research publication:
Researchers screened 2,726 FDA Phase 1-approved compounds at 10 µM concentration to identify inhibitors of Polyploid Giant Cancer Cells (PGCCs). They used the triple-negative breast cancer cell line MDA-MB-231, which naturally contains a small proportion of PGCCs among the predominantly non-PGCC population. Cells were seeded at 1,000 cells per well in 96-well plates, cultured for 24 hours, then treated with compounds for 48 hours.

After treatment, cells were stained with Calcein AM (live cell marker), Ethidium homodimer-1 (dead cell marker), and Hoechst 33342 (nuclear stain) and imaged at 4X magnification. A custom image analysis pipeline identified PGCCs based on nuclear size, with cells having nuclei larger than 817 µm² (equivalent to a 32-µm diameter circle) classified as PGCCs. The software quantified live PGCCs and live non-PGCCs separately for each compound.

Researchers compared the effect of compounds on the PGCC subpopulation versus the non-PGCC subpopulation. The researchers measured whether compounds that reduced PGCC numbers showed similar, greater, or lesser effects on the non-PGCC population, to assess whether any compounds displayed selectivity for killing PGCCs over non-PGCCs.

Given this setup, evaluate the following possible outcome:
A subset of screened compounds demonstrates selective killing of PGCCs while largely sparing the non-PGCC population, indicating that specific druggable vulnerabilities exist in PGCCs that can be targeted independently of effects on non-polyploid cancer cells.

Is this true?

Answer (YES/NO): YES